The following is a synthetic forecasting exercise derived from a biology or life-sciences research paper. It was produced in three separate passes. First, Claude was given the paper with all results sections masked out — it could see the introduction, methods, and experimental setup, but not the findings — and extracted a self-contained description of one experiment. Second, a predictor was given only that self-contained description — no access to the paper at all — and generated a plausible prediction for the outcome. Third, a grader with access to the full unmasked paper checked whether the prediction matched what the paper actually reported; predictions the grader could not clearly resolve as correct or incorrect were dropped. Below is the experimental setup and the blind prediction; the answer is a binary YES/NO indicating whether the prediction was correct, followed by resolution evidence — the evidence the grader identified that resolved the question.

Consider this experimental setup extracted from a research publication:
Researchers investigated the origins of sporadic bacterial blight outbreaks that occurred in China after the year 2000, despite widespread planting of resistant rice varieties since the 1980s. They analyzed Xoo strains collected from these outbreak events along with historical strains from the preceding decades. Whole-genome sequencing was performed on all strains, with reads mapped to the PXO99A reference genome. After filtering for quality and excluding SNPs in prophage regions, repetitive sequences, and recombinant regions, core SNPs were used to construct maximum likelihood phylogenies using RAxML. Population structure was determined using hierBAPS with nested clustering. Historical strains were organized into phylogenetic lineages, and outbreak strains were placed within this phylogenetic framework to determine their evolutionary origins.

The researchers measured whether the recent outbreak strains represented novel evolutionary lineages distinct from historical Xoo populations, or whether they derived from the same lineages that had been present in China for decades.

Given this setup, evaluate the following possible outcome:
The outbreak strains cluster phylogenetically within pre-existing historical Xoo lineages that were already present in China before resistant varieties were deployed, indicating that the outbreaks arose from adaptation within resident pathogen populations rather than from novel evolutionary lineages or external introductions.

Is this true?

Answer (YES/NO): YES